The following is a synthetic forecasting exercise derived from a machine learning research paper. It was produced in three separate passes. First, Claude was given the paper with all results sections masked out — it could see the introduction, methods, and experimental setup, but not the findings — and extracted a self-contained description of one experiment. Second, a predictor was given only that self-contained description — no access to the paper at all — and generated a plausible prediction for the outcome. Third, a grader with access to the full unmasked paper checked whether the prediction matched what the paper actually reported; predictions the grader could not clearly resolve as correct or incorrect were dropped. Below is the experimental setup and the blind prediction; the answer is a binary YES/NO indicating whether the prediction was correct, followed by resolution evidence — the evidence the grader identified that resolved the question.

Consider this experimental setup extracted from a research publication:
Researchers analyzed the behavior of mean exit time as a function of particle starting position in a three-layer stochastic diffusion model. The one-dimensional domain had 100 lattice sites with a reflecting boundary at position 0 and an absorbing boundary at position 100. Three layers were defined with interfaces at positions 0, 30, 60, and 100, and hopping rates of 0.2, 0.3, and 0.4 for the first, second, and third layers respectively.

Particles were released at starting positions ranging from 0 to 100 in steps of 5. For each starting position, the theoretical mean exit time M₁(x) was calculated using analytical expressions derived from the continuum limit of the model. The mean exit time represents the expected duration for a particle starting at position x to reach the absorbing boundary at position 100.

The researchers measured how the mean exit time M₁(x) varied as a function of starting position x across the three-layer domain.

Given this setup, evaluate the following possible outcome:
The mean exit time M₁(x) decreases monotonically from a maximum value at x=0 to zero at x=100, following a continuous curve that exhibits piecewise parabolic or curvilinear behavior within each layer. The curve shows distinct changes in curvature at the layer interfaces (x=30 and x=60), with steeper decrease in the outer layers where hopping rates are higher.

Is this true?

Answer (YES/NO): NO